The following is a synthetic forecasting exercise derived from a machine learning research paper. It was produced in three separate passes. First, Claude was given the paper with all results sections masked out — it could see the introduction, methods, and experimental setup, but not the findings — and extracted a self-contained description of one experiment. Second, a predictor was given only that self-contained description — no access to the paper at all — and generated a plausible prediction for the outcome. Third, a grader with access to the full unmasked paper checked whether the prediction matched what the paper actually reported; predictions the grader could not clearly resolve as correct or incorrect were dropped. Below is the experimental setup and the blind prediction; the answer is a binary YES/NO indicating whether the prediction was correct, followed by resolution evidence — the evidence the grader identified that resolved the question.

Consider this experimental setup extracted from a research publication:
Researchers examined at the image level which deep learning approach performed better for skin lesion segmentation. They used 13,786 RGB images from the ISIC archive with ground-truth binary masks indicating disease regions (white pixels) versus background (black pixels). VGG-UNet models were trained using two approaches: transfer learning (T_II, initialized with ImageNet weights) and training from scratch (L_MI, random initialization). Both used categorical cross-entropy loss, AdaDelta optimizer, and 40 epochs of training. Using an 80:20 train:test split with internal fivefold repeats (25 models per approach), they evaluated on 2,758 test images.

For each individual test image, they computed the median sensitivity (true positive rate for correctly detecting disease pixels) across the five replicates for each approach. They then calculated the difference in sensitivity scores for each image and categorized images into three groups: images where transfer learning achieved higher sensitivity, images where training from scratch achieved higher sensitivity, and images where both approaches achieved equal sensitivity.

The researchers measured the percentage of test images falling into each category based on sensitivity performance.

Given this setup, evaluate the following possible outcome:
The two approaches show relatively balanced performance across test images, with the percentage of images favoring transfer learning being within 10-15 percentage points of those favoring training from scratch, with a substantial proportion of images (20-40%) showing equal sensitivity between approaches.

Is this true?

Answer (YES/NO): NO